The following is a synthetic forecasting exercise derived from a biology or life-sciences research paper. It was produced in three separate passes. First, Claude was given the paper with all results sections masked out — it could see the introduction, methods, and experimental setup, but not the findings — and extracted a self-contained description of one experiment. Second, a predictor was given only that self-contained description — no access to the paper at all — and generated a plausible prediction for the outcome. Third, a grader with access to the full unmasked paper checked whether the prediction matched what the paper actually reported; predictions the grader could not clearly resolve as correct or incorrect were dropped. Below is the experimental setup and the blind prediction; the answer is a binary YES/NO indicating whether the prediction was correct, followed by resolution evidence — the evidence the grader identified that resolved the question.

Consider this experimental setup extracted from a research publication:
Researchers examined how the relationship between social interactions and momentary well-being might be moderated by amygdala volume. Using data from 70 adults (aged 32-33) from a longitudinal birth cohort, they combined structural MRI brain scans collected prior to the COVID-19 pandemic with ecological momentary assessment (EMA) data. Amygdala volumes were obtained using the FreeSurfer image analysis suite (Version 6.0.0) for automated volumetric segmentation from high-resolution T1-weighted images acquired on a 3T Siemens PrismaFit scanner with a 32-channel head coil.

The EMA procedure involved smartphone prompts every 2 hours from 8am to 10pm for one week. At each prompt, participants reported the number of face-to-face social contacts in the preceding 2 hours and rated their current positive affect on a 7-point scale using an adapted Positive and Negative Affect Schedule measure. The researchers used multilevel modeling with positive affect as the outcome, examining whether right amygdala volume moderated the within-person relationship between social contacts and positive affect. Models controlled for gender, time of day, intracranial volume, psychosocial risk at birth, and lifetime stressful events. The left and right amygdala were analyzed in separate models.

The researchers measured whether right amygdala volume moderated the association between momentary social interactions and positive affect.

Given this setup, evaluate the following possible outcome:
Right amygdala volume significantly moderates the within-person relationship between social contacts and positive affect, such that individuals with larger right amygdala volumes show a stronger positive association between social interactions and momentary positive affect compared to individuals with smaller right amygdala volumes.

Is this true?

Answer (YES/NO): NO